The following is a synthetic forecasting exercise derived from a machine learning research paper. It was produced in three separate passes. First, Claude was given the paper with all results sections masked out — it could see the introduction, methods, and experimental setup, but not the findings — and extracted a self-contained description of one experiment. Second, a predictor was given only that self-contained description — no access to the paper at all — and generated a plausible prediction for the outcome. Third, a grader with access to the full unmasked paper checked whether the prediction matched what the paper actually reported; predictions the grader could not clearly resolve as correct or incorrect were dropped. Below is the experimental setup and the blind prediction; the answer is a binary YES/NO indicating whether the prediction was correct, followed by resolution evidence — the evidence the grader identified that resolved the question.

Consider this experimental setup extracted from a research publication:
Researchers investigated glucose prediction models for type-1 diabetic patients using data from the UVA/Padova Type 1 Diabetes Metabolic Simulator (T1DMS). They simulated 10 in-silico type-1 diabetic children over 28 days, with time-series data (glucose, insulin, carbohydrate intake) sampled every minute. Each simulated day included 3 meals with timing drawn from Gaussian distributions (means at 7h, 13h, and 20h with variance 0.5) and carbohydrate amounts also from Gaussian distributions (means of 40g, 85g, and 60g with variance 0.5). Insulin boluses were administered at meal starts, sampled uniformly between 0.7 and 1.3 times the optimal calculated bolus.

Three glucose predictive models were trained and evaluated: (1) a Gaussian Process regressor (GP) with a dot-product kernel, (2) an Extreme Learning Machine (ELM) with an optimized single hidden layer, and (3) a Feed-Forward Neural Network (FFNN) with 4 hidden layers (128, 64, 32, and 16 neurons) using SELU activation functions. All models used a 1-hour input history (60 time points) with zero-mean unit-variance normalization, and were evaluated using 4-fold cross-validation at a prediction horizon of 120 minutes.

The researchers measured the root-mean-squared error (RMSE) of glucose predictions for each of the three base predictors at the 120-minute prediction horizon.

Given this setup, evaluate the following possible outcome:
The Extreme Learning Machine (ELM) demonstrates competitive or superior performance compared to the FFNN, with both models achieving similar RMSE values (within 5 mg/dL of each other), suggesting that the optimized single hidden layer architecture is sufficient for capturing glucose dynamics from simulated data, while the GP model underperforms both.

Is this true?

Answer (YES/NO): NO